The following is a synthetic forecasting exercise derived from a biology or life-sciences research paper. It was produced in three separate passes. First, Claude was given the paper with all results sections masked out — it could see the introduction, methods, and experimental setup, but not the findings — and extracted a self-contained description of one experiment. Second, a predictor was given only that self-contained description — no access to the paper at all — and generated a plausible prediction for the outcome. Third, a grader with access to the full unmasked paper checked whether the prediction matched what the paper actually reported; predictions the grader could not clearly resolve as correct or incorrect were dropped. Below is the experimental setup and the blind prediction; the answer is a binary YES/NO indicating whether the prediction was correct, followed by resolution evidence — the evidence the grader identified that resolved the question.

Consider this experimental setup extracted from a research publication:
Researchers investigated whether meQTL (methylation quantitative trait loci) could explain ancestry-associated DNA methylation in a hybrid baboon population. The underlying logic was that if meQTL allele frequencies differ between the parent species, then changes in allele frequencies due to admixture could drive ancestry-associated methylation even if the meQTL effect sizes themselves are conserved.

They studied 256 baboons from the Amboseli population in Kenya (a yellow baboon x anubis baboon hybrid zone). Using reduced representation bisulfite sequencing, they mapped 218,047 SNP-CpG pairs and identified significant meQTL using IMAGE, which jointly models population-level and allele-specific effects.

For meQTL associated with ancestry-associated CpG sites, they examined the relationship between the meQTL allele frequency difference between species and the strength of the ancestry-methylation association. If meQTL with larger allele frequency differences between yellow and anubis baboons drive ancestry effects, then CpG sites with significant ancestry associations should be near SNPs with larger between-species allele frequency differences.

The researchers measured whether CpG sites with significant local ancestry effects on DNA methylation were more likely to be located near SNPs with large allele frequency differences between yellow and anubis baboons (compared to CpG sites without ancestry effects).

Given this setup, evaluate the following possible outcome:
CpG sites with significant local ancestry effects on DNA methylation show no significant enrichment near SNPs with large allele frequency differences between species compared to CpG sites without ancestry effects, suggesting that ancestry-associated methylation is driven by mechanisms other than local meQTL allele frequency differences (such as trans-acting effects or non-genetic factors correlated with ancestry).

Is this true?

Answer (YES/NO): NO